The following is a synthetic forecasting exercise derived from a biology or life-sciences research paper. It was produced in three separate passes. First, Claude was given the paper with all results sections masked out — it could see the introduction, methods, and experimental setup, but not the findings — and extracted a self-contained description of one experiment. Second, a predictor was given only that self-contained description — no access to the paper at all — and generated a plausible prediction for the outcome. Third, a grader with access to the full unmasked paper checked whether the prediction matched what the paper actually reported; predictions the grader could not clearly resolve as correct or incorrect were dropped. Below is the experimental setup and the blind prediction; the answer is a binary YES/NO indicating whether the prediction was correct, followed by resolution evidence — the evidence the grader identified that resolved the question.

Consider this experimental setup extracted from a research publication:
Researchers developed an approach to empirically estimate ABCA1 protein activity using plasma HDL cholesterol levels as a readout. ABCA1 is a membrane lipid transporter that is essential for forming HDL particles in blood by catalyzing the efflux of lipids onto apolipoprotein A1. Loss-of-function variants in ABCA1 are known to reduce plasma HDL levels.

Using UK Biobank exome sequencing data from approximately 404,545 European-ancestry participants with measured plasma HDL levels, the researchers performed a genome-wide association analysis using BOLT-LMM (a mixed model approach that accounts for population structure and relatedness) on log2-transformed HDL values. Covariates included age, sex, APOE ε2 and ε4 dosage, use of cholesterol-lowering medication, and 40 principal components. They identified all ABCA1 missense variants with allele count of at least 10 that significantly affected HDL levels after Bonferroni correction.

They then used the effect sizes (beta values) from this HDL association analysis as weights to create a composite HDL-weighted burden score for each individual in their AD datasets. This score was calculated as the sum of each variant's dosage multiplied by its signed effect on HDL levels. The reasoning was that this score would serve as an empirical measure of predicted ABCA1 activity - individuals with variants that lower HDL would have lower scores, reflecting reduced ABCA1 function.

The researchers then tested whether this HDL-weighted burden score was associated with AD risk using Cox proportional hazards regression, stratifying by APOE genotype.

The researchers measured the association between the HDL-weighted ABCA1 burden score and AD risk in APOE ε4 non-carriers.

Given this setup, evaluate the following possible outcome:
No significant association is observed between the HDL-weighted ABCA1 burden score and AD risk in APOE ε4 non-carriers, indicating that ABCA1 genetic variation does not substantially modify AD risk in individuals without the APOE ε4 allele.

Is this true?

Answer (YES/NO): NO